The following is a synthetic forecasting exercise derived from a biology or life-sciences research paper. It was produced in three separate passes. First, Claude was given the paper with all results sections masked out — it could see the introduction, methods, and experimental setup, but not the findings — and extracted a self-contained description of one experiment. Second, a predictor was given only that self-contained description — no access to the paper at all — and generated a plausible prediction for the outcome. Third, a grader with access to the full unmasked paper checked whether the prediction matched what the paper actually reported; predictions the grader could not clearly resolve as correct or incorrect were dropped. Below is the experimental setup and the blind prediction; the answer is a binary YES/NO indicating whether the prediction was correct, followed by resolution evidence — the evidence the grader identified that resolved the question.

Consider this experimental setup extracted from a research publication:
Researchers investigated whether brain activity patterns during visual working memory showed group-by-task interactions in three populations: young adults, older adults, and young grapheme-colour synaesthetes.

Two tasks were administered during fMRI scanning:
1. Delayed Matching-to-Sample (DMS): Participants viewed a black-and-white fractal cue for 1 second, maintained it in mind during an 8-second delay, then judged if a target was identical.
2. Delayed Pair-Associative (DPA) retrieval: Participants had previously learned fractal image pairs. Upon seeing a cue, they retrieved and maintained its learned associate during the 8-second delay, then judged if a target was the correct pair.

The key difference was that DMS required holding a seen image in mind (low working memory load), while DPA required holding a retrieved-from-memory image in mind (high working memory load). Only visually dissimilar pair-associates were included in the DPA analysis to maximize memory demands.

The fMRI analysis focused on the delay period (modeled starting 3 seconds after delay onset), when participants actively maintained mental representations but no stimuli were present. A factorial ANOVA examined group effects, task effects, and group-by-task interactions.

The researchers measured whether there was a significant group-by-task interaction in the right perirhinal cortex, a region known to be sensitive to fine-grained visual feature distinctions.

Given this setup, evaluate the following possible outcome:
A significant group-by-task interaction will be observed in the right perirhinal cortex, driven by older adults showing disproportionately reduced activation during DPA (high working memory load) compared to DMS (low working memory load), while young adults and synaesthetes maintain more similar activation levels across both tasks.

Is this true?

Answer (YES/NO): NO